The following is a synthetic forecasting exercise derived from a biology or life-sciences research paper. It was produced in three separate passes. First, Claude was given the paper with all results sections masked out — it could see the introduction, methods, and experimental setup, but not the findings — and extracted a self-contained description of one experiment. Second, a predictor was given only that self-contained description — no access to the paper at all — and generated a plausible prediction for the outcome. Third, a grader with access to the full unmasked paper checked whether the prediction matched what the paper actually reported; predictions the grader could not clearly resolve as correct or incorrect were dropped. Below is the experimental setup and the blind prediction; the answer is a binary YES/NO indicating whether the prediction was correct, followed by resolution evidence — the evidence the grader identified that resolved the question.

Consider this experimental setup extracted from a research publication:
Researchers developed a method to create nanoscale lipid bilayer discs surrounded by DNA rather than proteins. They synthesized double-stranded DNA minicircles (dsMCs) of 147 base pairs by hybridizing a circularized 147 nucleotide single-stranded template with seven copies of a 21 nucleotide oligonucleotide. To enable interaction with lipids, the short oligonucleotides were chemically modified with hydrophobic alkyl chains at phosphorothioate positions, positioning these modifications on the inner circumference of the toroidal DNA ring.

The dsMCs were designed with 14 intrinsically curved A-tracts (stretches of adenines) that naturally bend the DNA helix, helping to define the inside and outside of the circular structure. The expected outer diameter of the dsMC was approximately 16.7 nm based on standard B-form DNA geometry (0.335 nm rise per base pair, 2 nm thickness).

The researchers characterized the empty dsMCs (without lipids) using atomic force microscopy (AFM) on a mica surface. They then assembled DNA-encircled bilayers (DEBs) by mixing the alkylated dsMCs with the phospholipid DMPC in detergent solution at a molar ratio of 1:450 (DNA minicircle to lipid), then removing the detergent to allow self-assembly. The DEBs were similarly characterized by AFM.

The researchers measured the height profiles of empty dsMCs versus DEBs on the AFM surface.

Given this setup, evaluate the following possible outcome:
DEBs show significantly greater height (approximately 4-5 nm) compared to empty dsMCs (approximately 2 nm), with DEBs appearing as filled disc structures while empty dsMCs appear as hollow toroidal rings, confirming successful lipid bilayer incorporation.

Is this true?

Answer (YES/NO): NO